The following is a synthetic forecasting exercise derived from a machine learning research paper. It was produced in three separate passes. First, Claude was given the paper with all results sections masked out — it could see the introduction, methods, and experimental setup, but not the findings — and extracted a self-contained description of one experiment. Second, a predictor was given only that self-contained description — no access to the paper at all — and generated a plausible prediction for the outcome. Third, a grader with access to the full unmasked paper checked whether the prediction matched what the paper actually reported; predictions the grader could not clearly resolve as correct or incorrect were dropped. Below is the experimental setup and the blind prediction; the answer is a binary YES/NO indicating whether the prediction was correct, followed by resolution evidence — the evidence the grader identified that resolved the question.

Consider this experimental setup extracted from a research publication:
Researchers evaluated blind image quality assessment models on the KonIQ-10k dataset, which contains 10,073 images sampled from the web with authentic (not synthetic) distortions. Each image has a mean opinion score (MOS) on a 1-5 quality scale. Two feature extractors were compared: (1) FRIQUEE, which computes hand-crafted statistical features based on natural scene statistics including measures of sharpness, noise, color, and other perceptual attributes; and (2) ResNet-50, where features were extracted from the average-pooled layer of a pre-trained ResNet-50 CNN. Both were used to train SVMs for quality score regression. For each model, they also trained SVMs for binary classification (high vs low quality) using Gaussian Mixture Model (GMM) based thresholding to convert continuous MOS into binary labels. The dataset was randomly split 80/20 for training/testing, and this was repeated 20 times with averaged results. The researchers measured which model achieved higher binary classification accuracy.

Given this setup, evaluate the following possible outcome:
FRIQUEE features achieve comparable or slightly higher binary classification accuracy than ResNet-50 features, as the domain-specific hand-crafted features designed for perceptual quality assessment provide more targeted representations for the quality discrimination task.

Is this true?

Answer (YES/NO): YES